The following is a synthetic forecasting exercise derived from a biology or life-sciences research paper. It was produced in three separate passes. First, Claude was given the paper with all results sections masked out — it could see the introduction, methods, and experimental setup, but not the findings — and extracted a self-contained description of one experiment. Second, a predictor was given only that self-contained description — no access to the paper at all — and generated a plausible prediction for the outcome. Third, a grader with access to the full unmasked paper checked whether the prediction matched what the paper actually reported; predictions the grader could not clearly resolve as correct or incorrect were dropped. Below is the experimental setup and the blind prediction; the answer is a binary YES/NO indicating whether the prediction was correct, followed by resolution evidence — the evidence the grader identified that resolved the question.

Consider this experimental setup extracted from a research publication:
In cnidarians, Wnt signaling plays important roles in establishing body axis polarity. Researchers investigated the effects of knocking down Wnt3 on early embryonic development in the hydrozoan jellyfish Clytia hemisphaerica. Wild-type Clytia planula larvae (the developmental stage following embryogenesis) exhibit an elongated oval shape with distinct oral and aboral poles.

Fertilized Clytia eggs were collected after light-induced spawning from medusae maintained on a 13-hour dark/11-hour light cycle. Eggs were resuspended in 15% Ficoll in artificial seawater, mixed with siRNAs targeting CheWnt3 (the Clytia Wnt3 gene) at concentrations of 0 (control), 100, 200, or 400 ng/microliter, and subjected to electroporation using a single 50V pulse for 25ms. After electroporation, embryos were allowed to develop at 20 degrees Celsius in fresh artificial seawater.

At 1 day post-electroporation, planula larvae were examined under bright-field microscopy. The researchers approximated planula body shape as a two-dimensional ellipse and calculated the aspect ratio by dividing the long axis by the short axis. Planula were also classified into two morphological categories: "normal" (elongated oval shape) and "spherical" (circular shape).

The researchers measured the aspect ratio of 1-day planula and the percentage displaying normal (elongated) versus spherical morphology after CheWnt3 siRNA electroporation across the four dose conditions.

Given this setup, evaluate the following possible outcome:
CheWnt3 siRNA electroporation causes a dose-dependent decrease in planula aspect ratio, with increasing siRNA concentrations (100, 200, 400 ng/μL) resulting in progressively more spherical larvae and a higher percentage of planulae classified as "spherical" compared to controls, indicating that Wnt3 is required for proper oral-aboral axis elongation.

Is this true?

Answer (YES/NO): YES